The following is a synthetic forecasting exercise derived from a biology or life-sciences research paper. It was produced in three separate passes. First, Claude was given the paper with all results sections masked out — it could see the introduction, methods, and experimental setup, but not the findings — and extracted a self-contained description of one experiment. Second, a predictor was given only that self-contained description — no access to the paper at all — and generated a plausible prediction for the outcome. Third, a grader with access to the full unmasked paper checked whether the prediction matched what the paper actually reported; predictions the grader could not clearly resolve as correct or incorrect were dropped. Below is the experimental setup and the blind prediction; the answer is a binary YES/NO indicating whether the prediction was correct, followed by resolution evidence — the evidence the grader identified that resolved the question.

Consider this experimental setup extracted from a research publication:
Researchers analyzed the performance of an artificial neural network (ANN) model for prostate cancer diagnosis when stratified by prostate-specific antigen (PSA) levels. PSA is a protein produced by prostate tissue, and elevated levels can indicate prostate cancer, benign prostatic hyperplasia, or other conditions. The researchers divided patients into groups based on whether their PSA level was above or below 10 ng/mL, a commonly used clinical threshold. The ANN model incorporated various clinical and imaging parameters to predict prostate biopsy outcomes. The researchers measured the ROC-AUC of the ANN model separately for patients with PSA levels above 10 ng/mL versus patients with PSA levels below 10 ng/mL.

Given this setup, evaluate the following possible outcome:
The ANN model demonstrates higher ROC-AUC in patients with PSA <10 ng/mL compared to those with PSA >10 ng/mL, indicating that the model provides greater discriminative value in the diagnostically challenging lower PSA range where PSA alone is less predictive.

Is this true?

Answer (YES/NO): NO